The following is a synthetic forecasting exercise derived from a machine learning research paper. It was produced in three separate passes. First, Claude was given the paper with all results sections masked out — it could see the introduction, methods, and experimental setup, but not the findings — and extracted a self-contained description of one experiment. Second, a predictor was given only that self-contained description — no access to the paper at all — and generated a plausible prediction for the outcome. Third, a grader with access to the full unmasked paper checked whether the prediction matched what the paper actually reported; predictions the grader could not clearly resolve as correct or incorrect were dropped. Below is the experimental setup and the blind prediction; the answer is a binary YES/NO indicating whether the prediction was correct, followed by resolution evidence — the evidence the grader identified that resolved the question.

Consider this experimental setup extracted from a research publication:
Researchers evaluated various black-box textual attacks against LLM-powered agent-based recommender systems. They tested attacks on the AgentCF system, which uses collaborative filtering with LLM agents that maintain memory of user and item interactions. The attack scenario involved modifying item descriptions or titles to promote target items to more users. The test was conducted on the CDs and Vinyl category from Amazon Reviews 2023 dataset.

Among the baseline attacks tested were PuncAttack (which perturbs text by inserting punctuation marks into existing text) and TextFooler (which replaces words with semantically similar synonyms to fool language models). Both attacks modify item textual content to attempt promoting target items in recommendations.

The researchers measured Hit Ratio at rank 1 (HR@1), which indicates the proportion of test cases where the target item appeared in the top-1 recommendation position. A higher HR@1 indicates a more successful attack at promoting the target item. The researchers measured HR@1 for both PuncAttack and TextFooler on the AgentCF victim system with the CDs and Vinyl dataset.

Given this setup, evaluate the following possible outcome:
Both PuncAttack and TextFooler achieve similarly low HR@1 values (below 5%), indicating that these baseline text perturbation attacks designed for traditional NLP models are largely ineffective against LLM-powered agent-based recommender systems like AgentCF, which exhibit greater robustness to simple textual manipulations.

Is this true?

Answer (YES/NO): NO